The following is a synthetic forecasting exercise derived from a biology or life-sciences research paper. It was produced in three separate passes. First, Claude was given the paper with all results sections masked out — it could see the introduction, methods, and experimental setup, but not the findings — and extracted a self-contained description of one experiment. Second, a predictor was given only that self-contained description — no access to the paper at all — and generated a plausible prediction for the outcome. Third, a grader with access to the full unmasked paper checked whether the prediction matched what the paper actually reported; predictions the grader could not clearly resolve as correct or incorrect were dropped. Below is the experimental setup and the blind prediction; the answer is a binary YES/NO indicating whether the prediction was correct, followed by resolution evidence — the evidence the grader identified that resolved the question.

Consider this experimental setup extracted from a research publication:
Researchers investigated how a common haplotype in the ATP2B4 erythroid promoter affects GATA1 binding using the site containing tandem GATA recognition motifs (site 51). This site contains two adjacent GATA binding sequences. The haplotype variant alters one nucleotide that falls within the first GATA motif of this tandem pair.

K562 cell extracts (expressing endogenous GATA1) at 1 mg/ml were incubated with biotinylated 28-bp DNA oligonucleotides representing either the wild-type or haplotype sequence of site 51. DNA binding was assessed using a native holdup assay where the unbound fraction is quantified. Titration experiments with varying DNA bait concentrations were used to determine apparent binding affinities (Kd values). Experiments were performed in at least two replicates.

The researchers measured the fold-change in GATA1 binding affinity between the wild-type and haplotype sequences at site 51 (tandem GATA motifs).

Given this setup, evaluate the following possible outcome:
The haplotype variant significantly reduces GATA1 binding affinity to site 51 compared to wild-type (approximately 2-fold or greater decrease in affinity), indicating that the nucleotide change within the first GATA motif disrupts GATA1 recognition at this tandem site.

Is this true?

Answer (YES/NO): YES